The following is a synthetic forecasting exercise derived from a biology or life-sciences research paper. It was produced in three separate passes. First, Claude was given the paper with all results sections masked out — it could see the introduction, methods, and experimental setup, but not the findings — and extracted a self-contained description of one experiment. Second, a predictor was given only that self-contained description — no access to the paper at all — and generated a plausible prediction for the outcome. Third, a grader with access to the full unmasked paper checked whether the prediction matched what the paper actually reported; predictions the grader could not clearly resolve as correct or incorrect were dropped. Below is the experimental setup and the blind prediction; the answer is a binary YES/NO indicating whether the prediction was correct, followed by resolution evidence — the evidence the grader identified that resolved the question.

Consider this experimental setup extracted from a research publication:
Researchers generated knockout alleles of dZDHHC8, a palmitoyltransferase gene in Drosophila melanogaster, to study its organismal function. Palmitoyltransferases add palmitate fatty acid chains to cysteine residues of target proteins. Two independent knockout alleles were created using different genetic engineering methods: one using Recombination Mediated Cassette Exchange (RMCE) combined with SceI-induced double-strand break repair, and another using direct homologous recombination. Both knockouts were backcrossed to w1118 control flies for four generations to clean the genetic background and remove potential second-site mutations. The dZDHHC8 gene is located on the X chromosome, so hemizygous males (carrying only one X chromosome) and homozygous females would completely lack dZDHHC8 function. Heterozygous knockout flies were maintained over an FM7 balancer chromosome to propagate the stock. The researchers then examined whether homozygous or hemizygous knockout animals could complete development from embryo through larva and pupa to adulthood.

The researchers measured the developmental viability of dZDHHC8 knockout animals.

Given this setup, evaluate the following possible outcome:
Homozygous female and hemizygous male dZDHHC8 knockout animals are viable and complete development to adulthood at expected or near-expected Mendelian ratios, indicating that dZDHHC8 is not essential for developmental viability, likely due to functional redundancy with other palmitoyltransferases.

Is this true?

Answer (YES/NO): NO